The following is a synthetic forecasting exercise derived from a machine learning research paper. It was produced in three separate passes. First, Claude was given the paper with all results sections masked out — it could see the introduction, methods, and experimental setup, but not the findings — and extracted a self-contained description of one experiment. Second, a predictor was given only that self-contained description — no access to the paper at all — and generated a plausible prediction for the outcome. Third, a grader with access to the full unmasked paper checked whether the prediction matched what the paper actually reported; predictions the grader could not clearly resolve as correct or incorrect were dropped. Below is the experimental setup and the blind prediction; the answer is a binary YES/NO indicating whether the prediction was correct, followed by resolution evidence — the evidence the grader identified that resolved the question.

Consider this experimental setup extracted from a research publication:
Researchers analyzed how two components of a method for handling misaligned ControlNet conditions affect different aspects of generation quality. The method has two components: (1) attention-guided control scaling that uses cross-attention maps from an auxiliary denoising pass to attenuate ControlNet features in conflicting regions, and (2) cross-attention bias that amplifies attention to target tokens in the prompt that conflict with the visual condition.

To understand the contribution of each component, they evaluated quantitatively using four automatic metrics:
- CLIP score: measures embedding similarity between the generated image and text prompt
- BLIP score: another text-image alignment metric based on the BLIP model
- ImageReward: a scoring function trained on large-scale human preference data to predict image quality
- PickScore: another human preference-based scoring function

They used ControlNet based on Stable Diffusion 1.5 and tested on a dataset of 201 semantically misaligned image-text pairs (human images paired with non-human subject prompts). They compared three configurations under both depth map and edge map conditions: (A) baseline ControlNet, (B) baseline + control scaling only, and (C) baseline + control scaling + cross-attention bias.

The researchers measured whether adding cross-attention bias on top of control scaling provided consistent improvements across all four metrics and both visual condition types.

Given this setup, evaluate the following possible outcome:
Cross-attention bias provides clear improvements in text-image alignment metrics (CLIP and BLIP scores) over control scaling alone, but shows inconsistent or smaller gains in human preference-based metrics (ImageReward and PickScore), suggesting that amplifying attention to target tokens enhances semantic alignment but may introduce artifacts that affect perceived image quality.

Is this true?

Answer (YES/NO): NO